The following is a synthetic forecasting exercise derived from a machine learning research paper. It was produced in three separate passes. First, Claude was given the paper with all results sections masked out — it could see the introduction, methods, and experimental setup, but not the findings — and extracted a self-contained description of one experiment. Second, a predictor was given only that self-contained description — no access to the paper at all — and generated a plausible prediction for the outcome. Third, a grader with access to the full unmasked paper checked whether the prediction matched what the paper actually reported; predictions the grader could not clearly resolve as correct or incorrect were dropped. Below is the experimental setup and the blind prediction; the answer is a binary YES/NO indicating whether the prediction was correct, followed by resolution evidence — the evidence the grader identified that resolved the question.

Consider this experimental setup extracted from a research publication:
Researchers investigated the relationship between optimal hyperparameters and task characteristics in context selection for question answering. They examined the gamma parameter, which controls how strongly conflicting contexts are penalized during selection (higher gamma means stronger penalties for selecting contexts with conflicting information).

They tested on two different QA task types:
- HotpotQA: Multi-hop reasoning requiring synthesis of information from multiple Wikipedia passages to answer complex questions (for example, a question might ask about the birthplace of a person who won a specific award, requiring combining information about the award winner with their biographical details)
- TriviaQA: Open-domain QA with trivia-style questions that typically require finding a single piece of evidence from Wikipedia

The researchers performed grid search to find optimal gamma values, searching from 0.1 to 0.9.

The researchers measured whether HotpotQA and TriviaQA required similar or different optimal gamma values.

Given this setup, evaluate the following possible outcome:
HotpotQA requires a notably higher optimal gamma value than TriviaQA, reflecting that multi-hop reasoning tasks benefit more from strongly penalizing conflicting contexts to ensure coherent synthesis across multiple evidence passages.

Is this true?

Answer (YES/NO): NO